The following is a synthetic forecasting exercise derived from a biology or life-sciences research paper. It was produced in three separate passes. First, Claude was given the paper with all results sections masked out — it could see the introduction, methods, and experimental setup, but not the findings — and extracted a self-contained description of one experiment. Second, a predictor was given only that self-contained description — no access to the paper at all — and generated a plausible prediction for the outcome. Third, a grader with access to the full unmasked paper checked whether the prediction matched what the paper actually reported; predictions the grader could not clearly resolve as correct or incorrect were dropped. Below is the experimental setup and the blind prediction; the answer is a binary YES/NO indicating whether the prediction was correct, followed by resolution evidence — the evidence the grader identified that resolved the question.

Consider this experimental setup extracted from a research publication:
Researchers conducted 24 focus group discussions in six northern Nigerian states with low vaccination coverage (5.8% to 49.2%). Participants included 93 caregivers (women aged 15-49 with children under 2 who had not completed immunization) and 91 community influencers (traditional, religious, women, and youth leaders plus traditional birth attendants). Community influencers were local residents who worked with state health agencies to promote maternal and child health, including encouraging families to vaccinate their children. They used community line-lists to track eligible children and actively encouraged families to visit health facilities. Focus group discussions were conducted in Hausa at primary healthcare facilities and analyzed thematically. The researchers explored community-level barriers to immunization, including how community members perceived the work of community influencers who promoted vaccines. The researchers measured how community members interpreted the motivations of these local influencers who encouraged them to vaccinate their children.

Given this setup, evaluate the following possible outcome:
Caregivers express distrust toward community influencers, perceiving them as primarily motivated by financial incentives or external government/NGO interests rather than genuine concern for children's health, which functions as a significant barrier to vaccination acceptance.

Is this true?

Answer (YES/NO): YES